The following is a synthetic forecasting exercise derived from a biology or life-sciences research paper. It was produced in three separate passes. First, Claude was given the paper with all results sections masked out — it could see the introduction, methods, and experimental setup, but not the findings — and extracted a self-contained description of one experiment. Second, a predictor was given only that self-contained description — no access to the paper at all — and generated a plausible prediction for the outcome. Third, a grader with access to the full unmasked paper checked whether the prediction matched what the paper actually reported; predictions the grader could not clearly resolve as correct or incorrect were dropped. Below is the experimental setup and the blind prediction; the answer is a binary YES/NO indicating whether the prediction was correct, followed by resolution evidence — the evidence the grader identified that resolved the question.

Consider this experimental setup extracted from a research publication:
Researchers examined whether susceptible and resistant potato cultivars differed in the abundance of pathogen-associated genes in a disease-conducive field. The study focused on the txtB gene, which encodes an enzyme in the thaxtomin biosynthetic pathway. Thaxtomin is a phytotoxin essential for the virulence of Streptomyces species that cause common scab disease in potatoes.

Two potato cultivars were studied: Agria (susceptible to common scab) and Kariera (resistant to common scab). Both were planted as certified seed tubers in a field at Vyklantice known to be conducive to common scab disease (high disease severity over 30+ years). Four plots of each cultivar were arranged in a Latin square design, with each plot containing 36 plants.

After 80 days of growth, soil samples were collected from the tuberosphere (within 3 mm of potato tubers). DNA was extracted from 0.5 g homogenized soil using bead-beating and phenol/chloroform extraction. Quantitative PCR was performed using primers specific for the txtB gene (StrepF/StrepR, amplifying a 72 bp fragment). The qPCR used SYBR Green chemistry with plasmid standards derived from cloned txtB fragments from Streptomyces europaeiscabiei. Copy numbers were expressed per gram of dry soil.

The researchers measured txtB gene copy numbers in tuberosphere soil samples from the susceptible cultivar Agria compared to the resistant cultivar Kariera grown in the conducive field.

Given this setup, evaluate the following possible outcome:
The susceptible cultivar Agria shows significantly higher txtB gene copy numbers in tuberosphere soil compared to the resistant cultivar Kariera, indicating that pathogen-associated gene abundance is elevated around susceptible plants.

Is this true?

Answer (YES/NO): NO